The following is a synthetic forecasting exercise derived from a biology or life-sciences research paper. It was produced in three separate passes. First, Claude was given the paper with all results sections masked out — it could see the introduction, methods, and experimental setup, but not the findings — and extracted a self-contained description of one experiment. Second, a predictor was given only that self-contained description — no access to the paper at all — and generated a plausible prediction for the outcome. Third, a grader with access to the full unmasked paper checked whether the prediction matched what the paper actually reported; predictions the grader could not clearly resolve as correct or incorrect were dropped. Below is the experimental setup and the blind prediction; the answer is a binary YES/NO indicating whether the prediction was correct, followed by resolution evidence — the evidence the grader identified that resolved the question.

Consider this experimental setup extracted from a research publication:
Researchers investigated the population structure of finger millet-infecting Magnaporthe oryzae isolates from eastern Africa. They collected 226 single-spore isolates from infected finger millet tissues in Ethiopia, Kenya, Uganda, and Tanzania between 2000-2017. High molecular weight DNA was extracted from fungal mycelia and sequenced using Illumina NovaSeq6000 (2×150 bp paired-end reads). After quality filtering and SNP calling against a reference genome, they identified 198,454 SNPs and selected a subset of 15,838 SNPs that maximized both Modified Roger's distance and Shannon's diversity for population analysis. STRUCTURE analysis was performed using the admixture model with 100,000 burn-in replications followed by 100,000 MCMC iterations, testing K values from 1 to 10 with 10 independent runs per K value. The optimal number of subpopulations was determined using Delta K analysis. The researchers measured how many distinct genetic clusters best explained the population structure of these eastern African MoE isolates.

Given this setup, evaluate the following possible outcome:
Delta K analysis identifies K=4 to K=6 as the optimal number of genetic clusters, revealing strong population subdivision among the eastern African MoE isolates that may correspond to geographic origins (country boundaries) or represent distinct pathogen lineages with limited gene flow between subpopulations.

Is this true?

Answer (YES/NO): NO